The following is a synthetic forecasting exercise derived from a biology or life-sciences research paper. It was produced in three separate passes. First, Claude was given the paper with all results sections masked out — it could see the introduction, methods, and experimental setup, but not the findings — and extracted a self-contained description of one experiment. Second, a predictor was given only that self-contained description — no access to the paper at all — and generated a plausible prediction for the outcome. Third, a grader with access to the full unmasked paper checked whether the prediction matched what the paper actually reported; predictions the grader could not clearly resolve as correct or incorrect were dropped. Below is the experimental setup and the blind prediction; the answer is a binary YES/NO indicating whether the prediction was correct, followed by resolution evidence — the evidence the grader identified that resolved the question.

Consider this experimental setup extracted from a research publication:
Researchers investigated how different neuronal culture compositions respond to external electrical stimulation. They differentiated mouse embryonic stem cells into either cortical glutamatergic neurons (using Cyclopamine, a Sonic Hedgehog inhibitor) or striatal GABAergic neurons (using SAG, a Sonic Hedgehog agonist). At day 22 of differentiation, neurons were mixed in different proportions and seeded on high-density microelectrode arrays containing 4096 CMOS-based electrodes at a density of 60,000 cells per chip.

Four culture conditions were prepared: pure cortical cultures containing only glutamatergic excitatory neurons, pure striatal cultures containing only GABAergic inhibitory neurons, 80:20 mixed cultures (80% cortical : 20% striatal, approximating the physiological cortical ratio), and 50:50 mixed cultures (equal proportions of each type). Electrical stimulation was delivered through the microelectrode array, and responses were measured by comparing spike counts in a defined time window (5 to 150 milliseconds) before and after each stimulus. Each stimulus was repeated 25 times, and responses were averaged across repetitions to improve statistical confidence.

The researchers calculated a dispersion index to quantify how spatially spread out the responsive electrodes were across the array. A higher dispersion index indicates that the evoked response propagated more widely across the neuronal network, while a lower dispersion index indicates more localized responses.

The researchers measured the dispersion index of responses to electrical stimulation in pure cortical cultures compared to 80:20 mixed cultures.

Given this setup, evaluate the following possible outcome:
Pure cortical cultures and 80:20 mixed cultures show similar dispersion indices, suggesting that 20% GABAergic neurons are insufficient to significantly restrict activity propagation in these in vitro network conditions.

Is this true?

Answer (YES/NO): NO